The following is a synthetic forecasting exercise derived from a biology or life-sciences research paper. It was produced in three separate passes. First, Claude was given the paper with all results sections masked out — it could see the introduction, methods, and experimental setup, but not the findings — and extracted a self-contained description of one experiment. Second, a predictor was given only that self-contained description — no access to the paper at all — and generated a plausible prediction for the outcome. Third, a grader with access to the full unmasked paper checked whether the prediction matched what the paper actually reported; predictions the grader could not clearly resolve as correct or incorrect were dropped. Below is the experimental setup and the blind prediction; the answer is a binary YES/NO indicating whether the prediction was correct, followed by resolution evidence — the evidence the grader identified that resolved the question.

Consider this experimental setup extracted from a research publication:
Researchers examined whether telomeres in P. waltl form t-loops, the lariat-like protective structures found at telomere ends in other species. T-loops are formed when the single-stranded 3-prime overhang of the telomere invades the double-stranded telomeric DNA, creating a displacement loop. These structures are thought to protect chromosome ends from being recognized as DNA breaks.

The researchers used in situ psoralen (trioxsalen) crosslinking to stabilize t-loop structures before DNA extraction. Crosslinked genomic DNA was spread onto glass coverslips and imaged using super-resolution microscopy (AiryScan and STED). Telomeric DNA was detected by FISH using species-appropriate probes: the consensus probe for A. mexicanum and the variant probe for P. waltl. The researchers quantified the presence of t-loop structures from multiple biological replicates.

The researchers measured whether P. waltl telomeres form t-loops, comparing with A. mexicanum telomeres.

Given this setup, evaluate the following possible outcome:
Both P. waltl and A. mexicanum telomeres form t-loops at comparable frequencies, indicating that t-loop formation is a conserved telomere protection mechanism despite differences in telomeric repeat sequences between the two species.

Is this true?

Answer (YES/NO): NO